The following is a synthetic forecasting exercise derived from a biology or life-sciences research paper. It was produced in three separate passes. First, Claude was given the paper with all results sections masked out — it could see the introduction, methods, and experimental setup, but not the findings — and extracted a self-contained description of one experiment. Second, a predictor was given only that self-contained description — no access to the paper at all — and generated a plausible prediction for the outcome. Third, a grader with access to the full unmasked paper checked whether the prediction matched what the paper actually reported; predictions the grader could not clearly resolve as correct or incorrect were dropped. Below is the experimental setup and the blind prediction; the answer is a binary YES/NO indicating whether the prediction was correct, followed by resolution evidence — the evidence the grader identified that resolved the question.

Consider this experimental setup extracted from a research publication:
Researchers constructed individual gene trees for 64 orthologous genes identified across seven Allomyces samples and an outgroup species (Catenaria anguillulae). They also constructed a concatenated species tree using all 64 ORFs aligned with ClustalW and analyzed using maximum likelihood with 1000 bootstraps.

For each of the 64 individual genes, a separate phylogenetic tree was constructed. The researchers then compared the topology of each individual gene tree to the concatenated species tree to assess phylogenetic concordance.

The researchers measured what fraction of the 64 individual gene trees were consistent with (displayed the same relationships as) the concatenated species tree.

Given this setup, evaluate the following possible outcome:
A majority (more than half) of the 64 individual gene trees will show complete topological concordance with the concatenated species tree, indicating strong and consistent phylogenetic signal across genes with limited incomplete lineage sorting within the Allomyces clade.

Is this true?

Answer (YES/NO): YES